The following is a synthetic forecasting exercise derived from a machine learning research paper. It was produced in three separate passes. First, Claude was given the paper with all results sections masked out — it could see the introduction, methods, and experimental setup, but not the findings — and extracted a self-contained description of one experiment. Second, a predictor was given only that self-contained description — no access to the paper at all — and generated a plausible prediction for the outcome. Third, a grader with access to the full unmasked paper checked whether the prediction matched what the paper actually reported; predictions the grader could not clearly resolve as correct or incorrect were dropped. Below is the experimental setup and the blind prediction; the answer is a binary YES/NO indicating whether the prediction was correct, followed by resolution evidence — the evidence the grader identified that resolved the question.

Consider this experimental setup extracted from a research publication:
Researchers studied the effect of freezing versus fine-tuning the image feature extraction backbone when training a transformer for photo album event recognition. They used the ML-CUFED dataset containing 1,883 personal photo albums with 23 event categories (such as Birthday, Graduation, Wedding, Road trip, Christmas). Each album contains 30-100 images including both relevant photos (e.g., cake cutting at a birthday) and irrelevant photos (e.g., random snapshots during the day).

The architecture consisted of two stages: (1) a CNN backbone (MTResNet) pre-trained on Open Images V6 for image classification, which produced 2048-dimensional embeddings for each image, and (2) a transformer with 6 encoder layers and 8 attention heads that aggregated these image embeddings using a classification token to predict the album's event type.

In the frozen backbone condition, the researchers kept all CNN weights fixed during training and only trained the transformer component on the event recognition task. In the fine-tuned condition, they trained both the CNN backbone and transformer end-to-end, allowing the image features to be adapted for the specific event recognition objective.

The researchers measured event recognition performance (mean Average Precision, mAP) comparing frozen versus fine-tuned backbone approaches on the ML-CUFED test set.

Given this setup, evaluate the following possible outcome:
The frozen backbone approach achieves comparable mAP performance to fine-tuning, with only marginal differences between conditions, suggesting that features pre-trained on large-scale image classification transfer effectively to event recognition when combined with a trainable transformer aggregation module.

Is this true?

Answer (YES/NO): YES